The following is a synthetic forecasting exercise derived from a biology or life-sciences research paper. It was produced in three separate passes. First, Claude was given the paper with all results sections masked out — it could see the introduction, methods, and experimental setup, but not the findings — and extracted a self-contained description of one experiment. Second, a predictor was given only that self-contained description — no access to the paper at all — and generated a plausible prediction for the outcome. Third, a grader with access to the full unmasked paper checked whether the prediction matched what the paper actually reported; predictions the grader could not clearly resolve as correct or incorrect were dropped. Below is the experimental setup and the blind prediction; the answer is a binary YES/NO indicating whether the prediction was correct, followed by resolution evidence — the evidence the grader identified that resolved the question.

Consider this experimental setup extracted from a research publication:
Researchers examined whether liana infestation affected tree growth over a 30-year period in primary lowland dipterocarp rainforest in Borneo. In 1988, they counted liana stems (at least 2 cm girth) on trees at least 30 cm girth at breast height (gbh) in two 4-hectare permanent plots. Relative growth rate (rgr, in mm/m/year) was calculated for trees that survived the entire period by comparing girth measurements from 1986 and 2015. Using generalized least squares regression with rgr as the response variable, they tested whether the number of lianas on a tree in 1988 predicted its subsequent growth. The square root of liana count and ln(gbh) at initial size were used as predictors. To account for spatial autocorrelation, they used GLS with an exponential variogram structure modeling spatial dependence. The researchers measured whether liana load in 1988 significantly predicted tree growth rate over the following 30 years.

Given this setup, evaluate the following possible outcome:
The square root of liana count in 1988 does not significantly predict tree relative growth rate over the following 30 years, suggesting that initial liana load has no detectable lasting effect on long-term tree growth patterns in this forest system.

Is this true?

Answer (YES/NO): NO